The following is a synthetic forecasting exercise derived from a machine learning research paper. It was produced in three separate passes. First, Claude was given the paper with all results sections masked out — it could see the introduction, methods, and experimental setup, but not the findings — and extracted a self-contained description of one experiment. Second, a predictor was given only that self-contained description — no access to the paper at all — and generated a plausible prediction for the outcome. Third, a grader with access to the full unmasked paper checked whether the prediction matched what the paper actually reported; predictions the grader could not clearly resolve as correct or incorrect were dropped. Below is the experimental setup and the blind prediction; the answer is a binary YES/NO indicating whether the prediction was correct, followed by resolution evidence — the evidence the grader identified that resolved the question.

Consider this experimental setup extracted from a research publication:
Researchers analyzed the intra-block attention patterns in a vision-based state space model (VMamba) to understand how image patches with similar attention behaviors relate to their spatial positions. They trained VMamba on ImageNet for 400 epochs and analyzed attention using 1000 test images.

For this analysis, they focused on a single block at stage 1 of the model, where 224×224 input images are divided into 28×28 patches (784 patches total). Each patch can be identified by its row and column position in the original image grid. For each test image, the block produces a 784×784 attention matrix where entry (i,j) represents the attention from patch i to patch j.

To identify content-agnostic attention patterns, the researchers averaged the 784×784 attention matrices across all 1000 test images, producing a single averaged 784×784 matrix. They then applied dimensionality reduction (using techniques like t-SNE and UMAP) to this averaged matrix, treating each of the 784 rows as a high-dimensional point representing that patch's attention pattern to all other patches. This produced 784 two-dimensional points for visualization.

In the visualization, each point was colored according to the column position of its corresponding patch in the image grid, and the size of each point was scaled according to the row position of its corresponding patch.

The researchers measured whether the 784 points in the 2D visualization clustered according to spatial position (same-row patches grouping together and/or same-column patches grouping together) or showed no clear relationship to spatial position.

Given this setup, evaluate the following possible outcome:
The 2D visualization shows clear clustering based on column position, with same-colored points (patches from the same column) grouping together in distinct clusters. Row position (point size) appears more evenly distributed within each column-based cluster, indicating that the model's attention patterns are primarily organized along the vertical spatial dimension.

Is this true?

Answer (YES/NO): NO